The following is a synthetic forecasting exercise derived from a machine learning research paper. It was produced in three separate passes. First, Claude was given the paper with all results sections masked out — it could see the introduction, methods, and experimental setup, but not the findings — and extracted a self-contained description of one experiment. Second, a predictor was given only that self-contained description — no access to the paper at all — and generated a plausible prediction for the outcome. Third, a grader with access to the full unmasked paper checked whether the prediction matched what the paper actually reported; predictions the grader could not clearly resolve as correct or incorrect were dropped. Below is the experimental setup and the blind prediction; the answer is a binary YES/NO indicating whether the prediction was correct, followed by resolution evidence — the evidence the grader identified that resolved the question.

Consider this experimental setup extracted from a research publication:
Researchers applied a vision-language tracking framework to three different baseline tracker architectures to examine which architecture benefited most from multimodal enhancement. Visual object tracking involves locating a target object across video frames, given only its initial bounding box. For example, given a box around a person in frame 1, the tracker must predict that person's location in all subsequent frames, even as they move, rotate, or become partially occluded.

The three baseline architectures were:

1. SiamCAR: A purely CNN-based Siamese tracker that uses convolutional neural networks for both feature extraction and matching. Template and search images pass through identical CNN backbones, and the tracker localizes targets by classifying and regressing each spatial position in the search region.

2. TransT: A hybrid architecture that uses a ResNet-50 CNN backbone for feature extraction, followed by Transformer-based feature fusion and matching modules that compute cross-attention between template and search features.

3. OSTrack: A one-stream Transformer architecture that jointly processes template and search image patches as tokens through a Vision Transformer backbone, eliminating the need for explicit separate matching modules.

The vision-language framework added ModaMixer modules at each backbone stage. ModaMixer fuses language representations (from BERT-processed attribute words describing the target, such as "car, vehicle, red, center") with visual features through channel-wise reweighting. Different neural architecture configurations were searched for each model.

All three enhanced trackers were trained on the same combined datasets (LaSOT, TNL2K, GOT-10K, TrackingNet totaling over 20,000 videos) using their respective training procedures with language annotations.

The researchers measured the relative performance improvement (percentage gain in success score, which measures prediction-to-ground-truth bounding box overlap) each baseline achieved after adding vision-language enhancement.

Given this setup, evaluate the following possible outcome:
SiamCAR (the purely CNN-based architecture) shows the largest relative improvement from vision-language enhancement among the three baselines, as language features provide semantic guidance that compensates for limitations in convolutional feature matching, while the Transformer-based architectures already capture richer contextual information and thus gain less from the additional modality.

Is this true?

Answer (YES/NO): YES